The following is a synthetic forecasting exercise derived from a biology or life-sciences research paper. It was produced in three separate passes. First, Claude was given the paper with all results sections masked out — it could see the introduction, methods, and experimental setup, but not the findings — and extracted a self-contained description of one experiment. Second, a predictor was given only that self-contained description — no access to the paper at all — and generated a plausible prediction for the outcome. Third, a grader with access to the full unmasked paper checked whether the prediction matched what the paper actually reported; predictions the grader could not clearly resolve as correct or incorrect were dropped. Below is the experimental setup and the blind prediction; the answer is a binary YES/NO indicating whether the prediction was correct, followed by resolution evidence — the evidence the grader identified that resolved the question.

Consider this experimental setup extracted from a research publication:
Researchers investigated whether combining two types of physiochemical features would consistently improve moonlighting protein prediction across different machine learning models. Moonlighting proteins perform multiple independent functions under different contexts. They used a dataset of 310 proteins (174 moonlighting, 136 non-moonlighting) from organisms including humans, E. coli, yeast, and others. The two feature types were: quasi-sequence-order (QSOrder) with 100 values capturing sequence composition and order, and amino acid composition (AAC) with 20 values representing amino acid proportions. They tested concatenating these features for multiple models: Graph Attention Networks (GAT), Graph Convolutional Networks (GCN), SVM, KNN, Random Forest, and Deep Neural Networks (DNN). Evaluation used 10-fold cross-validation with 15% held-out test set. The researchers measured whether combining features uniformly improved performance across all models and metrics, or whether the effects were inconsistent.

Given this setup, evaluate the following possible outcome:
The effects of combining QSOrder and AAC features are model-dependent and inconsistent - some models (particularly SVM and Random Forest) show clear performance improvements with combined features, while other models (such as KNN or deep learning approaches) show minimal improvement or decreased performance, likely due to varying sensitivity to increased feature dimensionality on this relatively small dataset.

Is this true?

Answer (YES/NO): NO